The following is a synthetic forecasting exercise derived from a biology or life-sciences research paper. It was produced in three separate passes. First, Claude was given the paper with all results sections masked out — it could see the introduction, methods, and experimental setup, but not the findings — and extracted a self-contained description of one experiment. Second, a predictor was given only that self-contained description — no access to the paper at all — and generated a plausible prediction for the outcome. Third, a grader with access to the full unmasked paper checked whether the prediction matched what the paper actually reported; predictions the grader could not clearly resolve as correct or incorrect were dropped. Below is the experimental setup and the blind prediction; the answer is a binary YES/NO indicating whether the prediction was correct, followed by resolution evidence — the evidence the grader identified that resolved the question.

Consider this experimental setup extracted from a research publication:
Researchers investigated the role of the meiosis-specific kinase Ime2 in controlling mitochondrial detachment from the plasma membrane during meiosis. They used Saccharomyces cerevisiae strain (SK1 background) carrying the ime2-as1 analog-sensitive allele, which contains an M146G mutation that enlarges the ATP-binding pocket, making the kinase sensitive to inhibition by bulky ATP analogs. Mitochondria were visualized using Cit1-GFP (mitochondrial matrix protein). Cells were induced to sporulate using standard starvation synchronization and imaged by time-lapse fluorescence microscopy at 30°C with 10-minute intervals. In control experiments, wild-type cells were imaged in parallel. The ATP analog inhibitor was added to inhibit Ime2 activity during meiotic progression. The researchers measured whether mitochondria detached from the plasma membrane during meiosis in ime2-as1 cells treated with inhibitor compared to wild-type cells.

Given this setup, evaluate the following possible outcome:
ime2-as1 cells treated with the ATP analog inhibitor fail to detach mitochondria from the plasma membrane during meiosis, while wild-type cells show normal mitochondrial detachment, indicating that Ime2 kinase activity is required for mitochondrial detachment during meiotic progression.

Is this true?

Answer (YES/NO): YES